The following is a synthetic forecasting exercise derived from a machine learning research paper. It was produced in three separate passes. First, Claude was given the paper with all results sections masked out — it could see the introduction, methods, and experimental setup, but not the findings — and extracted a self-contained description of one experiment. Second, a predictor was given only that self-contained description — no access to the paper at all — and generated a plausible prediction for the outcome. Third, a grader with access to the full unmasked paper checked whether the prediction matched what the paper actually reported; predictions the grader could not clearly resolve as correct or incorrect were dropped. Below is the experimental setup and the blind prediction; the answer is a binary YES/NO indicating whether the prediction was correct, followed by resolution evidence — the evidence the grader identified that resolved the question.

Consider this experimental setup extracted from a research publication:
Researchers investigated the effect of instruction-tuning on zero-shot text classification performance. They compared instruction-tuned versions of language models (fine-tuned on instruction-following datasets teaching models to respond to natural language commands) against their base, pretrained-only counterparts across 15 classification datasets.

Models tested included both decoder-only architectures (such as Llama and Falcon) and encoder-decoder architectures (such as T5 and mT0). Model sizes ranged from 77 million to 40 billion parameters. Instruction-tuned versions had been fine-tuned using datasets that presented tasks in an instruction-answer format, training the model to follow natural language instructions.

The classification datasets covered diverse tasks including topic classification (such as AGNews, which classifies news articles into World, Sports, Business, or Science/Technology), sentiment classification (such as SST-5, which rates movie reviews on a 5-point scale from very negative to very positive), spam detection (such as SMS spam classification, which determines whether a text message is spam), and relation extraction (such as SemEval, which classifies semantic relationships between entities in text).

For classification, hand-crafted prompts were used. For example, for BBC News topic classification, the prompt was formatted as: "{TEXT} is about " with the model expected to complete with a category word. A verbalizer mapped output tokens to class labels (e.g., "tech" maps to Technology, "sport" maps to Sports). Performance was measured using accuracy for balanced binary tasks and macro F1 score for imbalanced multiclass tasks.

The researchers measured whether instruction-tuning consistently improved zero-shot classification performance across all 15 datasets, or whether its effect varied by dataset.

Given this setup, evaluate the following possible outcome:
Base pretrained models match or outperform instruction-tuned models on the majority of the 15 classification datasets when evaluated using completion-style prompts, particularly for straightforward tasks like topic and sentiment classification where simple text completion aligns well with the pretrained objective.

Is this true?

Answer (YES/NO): NO